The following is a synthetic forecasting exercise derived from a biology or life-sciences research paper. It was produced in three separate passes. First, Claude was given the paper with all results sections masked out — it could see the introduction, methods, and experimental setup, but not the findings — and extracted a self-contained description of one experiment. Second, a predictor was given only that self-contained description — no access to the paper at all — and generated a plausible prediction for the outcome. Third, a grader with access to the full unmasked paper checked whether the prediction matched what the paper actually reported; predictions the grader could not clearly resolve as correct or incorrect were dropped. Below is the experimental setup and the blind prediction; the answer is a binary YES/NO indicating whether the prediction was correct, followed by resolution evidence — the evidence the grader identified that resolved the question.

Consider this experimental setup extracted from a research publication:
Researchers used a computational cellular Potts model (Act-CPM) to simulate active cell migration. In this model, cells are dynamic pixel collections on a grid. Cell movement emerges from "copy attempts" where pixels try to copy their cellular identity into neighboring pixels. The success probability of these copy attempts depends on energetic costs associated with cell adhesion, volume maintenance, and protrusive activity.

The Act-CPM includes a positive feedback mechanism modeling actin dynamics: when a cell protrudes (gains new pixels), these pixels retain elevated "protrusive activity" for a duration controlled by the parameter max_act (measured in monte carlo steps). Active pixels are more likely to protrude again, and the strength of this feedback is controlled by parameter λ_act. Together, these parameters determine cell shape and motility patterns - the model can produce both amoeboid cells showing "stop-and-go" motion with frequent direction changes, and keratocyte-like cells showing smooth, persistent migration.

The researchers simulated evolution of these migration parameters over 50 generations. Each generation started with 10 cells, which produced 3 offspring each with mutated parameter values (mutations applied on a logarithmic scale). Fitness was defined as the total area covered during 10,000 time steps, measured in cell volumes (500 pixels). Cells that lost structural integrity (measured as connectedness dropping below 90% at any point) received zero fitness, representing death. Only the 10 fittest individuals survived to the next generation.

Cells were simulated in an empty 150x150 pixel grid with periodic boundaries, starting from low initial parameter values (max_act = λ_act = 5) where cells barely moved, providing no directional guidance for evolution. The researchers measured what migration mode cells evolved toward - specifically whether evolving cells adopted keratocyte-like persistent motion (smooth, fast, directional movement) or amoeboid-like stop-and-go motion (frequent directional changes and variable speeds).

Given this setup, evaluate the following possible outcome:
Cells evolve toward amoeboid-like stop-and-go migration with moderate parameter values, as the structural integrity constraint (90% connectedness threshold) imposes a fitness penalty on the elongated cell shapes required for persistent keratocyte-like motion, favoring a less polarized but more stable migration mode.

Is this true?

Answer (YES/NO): NO